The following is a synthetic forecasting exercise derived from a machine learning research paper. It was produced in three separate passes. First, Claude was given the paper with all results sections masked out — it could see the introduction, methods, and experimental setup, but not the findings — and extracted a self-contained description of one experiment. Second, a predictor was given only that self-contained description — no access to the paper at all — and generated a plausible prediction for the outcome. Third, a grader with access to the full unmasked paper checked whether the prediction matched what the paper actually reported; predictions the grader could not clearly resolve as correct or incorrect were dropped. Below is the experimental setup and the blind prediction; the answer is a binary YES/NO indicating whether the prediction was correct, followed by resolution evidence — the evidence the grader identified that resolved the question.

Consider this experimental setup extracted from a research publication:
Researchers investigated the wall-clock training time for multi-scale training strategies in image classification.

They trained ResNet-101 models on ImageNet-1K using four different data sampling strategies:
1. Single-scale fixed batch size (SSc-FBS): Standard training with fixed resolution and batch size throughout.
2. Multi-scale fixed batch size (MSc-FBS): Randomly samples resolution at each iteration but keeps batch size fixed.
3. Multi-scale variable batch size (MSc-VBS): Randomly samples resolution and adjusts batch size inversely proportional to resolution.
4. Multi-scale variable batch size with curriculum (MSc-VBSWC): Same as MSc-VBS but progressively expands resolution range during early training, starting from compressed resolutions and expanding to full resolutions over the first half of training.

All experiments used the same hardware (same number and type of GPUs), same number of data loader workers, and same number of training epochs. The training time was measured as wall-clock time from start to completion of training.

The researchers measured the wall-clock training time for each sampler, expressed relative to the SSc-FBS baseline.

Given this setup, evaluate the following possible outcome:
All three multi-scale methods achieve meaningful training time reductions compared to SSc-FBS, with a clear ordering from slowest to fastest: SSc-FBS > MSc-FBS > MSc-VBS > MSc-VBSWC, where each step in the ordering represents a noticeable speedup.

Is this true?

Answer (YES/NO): NO